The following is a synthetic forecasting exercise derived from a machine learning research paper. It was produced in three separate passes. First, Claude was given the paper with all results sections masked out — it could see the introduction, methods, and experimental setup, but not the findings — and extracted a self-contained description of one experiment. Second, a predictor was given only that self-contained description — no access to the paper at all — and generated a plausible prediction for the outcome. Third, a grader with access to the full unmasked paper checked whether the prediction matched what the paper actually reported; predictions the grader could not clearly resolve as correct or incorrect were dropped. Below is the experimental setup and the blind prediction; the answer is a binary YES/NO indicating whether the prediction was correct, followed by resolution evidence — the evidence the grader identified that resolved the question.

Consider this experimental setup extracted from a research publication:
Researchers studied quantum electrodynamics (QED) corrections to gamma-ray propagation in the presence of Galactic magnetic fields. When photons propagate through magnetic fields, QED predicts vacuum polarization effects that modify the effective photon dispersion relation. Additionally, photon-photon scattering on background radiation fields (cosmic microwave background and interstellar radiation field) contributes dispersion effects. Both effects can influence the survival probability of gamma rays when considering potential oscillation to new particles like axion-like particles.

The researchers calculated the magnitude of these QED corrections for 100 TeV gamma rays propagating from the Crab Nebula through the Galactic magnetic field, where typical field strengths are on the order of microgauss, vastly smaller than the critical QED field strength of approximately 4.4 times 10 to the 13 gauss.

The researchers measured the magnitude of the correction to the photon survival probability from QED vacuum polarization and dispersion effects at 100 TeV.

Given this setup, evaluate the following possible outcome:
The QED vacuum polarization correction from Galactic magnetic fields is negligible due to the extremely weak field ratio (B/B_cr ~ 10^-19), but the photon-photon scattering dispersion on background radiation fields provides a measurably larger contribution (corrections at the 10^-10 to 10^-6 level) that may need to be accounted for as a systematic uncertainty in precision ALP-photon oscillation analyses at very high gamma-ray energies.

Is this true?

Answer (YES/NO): NO